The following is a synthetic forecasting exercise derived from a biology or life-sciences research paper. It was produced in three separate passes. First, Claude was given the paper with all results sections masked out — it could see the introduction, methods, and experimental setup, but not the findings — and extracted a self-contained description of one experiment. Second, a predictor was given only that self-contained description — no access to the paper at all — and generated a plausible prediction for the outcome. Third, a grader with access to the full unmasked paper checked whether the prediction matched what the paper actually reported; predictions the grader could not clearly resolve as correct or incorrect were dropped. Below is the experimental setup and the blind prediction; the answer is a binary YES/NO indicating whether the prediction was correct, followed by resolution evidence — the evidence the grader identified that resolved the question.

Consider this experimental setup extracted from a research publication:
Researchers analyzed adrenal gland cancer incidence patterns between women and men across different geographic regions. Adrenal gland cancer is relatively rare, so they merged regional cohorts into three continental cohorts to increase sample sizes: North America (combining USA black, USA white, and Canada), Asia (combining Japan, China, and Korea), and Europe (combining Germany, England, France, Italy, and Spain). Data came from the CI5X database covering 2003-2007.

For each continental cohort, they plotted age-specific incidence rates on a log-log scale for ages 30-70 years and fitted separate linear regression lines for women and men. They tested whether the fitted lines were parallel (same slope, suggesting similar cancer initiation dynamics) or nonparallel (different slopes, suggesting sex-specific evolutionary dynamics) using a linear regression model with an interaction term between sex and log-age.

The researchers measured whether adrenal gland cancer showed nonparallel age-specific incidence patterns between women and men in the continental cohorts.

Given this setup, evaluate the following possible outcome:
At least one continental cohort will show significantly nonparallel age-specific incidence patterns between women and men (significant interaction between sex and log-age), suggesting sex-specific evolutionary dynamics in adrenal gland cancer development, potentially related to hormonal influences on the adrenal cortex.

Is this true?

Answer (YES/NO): YES